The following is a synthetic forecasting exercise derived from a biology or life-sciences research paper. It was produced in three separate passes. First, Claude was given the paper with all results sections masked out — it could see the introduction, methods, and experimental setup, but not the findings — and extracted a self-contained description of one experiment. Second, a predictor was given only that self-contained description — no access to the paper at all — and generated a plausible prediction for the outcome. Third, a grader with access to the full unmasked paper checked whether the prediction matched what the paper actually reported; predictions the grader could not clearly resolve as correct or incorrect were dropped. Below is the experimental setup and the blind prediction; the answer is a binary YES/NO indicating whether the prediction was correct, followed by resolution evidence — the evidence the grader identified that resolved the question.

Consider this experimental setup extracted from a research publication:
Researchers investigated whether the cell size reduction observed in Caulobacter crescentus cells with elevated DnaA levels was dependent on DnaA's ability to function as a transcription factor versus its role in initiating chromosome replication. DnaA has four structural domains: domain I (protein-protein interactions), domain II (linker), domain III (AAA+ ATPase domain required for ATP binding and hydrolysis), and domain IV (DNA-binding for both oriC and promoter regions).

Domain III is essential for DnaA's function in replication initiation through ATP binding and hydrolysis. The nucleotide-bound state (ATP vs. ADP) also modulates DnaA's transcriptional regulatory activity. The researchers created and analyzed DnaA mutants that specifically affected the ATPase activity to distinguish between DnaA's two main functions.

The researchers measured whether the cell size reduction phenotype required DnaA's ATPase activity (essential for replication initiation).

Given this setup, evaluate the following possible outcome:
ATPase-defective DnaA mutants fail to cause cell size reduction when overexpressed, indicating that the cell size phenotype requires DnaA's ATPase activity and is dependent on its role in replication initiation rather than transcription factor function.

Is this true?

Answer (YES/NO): NO